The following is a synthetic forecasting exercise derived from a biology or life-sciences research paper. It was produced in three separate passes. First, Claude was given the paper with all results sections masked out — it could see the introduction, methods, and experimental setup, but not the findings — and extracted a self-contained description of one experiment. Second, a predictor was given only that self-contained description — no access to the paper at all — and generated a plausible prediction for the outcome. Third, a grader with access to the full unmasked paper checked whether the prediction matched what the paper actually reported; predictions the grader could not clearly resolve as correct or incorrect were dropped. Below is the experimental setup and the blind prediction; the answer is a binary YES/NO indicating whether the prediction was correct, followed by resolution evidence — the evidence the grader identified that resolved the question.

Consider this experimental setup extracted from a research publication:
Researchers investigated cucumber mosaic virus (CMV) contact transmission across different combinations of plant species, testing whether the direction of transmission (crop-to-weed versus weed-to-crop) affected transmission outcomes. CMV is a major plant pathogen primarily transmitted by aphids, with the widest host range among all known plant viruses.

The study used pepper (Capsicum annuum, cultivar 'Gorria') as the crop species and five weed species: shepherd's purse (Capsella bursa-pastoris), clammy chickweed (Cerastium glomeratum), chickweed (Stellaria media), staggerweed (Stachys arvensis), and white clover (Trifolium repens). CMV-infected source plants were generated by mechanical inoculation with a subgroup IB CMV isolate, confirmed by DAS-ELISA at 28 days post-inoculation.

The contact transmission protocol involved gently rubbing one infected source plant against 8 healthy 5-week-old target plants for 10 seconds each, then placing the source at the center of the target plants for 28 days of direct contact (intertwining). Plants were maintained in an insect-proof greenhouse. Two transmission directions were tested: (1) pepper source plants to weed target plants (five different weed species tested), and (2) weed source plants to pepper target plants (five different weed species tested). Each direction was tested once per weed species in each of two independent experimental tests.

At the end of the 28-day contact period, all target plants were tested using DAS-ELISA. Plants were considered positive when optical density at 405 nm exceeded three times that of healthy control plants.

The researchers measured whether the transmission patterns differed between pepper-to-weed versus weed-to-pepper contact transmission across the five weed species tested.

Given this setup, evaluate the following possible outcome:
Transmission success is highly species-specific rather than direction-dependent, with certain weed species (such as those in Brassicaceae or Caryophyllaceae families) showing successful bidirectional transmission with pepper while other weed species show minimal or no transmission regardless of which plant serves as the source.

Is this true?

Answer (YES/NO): NO